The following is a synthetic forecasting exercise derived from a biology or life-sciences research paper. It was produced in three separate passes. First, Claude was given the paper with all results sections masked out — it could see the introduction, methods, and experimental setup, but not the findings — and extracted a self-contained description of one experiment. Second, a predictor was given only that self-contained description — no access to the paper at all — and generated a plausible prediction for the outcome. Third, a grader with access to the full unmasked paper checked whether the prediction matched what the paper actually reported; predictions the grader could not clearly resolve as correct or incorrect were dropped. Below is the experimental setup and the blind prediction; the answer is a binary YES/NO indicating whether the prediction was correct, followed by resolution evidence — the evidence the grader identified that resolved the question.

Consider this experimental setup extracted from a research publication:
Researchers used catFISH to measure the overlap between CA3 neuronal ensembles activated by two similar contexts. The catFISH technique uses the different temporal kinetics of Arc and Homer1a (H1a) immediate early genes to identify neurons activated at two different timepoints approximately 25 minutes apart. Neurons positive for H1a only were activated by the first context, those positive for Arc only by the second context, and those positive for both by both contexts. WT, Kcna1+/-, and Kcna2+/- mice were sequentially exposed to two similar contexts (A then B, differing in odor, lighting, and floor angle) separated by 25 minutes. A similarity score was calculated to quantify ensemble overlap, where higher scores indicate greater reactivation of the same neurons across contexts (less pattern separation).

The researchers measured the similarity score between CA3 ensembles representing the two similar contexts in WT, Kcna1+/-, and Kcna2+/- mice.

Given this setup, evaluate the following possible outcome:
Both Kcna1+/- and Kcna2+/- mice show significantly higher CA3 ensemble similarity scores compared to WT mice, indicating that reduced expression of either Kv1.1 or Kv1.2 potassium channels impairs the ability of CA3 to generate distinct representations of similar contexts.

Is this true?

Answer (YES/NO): NO